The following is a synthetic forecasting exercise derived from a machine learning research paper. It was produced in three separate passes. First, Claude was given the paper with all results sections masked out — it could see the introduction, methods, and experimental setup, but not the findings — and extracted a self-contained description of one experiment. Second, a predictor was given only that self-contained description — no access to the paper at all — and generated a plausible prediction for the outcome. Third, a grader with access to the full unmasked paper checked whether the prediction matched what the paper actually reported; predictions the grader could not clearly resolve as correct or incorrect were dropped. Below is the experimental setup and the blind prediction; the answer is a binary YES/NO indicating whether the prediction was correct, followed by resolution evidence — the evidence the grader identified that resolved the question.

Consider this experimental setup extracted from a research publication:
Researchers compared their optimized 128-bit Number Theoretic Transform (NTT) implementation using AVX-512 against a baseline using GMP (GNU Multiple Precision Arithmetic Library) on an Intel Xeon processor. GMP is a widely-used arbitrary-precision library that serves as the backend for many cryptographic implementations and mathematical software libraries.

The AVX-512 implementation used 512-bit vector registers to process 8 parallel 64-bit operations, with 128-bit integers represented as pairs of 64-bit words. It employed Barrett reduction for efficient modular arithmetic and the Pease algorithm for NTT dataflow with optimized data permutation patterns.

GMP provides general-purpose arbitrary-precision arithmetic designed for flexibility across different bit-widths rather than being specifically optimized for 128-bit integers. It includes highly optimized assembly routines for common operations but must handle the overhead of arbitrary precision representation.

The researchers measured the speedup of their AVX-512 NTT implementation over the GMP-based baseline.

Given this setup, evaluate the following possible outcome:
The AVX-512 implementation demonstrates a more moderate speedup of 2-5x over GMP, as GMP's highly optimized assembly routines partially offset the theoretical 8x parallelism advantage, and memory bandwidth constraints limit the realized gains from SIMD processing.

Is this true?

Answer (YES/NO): NO